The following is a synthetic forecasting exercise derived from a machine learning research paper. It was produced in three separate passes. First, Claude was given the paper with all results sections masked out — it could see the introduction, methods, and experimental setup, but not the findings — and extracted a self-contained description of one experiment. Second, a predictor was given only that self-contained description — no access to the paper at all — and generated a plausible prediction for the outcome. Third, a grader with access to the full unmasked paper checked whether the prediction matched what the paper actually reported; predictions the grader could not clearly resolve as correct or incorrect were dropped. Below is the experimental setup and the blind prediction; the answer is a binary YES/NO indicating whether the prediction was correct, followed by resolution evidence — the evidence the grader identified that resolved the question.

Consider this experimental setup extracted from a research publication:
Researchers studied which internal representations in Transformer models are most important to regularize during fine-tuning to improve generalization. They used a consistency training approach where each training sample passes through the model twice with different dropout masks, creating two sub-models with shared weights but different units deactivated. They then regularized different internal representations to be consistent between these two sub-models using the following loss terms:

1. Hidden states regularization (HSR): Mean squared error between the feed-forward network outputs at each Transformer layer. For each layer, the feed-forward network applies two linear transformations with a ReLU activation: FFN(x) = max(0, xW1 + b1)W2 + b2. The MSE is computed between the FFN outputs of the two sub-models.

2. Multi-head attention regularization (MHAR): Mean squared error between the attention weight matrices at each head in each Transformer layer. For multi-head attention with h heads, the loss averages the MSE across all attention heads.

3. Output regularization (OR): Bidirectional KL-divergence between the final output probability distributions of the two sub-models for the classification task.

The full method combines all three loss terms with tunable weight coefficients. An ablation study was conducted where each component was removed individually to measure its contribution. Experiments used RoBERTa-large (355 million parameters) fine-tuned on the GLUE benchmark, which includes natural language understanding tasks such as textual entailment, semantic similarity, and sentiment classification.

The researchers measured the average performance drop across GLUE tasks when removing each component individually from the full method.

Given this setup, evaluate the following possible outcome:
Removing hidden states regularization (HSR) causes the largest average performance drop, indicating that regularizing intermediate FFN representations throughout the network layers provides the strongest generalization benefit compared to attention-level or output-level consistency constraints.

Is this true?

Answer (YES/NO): YES